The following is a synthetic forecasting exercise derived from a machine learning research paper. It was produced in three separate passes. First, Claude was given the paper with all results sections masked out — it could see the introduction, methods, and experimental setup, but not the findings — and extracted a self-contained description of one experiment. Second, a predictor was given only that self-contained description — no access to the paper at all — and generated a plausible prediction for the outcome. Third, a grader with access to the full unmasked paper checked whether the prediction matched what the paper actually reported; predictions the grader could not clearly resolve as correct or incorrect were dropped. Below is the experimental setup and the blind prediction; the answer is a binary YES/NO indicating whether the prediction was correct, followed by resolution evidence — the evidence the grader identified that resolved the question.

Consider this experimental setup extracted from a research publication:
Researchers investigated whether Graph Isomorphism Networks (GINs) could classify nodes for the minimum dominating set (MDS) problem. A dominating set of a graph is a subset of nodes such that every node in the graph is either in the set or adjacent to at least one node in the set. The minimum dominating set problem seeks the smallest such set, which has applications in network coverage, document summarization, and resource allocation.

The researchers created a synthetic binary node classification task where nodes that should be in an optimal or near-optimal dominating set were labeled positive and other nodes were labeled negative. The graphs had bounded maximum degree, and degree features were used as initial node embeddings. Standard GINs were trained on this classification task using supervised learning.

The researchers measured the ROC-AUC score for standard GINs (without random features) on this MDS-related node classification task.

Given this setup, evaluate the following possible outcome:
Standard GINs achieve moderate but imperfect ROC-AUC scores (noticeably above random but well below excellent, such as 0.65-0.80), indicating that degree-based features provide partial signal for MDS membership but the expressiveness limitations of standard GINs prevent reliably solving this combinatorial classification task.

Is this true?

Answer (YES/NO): NO